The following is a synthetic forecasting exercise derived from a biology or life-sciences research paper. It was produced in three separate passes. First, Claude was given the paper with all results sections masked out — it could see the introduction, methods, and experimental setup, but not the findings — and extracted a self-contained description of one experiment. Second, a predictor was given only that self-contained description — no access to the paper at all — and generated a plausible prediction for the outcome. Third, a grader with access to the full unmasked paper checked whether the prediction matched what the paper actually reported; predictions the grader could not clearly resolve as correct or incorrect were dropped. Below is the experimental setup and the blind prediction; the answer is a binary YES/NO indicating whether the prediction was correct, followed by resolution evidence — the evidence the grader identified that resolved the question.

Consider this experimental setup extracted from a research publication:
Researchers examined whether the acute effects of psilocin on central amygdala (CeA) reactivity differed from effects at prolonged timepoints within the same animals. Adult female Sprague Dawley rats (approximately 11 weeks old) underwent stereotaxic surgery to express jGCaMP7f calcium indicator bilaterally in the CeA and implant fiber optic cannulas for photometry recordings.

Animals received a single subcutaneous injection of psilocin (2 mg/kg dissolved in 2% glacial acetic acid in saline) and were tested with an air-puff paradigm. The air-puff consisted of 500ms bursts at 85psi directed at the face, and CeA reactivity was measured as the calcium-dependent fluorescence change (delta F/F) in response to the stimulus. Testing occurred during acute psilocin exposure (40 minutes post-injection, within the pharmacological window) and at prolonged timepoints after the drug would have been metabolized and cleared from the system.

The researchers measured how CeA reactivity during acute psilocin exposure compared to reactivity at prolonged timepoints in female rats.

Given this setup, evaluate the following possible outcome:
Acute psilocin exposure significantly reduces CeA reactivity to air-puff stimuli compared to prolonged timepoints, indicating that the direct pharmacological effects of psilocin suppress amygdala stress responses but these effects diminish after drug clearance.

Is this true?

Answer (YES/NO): NO